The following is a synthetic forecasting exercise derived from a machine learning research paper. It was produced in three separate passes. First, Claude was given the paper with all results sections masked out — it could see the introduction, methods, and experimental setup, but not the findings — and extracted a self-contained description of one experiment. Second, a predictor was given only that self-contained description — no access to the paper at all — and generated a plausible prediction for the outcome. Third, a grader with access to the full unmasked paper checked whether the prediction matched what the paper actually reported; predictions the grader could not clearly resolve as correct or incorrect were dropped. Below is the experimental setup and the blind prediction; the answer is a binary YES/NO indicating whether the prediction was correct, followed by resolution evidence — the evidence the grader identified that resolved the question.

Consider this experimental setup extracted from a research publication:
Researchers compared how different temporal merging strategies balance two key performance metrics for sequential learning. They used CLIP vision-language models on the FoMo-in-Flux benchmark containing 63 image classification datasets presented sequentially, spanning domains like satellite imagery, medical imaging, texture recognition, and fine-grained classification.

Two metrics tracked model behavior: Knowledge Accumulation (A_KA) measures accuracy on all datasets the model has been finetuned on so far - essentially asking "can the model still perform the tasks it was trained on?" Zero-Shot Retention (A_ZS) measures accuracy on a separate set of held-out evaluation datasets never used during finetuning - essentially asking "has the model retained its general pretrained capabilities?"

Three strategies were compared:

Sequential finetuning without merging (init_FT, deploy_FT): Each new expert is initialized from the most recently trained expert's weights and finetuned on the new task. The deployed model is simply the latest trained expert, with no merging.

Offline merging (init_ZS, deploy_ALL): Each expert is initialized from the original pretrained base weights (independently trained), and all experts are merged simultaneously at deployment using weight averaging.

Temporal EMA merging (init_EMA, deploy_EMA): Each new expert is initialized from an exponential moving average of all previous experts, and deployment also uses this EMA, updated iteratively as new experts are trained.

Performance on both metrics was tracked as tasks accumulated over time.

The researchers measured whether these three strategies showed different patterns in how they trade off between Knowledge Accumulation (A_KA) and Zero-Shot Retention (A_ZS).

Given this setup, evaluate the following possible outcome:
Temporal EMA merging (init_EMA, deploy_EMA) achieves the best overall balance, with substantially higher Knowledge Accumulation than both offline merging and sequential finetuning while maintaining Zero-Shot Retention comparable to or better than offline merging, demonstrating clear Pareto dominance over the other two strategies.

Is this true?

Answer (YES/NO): NO